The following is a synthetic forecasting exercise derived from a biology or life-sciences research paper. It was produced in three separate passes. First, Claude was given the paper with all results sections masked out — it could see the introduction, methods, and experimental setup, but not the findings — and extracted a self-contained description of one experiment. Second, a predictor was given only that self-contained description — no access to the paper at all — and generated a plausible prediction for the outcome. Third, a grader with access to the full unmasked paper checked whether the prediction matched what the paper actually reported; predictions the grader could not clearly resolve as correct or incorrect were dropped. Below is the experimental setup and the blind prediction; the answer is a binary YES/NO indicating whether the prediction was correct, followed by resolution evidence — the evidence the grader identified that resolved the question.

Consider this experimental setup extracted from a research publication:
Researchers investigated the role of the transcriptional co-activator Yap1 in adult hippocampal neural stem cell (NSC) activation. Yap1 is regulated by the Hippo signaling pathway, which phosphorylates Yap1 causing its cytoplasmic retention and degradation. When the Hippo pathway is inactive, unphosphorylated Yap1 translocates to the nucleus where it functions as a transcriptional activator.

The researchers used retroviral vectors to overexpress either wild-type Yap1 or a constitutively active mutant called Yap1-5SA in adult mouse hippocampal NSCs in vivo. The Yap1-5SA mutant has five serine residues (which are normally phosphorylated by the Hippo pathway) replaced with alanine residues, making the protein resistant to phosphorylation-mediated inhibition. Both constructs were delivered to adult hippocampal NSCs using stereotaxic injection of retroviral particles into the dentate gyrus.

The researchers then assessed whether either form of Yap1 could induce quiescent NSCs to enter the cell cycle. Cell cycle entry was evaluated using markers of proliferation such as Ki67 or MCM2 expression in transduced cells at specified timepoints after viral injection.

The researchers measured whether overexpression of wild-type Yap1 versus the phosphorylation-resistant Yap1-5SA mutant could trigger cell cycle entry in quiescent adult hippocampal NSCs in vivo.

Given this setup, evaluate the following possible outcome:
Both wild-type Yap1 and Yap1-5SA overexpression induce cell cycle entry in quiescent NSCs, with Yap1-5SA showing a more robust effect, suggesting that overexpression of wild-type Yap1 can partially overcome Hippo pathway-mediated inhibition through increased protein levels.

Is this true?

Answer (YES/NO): NO